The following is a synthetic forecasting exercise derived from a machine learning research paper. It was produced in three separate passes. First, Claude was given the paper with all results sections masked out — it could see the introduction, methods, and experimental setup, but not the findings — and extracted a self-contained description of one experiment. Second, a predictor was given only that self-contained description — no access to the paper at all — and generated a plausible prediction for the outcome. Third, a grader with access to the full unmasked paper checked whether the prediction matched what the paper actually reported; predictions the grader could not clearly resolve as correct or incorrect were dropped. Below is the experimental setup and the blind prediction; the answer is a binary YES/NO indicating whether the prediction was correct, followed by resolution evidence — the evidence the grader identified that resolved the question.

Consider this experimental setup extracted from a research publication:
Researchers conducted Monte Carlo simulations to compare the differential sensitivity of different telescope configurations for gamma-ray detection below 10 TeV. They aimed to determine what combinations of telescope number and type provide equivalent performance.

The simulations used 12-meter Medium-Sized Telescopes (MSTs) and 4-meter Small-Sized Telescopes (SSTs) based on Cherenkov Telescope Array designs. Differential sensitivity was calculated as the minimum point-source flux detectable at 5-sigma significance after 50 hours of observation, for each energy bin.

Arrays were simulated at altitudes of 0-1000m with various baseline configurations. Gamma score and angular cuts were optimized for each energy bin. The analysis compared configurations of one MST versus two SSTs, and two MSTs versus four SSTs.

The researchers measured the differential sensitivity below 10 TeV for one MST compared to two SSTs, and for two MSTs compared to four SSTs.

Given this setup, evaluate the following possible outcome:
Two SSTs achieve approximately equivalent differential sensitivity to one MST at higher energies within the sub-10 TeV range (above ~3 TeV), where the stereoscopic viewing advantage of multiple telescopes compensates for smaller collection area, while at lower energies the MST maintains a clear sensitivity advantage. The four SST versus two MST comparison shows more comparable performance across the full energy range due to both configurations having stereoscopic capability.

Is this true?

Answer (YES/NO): NO